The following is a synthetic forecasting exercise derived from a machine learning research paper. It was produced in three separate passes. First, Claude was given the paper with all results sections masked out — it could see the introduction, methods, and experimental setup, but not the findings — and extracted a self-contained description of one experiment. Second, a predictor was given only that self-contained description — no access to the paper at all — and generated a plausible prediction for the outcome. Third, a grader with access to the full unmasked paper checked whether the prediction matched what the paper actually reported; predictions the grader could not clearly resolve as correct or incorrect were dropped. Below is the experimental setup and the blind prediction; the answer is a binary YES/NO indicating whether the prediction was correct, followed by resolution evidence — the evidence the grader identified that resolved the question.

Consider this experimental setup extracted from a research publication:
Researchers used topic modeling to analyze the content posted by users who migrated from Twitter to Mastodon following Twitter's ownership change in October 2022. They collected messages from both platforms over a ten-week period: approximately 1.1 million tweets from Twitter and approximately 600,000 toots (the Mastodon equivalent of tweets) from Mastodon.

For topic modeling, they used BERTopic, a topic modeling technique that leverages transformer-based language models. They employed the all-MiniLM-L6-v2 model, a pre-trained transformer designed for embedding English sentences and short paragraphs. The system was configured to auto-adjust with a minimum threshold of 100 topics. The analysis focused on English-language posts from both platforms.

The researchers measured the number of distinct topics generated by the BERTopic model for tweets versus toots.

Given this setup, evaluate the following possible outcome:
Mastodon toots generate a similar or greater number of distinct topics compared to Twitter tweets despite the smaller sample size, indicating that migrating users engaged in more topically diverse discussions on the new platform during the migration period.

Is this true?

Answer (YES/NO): NO